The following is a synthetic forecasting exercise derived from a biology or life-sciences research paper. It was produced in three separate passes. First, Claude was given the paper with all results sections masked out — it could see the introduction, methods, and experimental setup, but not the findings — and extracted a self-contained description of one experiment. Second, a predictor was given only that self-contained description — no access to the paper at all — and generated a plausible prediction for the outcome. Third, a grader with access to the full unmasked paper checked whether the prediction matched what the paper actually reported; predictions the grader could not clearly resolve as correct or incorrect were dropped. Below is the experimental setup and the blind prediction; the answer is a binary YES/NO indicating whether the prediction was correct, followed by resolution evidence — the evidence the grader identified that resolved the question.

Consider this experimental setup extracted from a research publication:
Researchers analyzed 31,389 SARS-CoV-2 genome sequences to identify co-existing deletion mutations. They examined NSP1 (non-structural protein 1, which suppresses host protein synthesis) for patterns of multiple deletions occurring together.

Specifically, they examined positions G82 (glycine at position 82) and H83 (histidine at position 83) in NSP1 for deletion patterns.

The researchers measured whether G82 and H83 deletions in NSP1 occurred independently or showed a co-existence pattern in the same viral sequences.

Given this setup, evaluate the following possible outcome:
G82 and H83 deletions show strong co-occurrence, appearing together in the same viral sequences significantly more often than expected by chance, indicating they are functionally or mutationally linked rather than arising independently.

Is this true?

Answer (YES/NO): YES